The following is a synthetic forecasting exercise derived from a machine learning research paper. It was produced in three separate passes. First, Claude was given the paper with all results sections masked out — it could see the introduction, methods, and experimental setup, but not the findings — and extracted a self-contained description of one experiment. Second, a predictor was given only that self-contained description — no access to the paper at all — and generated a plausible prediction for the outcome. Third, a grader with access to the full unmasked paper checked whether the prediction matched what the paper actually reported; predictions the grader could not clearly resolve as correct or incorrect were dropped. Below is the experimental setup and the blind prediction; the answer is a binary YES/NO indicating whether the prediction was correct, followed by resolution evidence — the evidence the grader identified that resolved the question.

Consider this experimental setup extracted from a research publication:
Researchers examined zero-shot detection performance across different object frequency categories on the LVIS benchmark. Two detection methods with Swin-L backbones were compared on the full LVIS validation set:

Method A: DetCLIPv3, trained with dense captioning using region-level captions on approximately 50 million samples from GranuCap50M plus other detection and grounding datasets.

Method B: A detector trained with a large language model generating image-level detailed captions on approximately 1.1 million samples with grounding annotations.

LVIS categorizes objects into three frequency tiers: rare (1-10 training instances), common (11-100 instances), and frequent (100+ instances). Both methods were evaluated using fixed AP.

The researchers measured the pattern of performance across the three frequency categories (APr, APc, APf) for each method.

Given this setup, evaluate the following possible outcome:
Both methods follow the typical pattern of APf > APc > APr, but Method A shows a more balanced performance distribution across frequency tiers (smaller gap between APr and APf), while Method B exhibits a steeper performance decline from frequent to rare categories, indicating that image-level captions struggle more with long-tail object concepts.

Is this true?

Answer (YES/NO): NO